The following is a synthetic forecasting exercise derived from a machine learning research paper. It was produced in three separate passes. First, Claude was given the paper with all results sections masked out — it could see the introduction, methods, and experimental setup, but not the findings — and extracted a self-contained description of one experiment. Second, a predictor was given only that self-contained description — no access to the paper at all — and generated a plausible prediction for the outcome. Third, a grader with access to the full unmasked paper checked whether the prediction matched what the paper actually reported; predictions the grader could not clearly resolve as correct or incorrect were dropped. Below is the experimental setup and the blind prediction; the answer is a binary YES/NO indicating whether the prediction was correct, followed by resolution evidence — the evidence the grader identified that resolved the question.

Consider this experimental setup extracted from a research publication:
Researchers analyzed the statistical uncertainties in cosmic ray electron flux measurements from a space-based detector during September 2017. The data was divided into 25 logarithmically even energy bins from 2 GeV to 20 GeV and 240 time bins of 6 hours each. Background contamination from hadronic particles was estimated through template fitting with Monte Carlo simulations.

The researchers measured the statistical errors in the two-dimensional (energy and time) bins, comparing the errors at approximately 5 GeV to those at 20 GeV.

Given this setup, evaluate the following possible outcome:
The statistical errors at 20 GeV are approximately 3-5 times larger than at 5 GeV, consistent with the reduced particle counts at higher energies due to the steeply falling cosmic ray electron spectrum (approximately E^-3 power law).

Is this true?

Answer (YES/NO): YES